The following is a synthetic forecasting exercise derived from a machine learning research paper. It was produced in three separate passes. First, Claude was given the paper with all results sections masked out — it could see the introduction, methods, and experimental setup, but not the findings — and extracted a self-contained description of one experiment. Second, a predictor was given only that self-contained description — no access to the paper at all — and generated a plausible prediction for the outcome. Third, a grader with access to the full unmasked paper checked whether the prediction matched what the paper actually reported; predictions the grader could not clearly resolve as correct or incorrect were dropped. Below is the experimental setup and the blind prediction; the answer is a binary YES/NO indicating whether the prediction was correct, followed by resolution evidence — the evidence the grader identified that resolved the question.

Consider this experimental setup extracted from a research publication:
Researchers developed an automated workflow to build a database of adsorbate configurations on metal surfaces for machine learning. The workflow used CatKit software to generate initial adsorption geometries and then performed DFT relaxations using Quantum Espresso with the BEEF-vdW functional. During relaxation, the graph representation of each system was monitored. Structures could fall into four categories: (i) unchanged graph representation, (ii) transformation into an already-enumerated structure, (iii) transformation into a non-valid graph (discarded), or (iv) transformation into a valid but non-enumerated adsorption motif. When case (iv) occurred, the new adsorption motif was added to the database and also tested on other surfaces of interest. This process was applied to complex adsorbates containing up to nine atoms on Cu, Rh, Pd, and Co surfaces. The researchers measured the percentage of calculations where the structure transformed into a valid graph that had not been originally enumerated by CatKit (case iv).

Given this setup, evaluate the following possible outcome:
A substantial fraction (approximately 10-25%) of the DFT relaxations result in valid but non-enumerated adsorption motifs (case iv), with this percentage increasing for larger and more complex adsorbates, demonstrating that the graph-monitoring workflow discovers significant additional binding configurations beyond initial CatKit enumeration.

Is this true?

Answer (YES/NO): NO